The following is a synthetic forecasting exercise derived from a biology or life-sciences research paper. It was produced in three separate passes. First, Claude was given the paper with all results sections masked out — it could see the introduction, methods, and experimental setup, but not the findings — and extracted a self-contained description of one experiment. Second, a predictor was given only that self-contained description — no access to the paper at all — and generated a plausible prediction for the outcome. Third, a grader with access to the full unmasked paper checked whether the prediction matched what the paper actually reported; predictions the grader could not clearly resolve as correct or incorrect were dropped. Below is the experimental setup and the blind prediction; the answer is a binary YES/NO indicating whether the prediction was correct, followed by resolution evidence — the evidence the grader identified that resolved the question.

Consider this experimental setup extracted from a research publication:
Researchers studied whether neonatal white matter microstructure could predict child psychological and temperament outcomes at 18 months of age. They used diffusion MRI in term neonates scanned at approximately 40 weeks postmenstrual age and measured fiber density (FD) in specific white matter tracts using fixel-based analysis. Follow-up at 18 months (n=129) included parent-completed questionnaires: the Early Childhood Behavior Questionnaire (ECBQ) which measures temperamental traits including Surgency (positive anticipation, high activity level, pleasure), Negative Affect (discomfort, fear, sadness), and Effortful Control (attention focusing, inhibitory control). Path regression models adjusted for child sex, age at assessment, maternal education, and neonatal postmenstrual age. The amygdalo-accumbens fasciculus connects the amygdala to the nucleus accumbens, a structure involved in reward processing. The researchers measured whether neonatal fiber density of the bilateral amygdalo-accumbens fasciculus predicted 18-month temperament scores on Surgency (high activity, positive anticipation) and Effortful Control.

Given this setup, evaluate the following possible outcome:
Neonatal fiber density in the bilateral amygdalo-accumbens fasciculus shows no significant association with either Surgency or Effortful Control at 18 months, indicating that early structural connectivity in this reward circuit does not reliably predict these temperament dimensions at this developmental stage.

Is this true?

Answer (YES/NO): NO